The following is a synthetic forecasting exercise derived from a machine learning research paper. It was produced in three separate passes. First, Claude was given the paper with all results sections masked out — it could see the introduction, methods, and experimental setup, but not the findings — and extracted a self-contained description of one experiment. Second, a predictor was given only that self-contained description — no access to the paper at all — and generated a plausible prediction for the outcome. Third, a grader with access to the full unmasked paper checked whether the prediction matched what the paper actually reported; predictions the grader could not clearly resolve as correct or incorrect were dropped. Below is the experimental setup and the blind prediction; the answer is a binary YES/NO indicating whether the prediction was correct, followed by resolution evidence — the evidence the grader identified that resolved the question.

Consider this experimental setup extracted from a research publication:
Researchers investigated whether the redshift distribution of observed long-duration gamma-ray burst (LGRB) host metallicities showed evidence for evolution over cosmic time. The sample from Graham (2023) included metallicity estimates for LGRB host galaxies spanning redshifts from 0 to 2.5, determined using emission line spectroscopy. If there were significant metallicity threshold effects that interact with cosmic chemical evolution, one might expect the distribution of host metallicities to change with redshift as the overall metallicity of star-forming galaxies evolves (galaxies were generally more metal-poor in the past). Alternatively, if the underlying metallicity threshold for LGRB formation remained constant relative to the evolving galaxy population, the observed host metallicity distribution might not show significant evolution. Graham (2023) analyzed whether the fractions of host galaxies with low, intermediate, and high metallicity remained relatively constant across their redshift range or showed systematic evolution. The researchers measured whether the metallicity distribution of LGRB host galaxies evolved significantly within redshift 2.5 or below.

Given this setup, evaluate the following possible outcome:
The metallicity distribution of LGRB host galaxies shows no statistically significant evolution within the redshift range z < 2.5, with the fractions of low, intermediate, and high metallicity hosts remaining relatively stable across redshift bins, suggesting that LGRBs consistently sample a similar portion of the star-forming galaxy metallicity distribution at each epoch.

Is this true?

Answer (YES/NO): YES